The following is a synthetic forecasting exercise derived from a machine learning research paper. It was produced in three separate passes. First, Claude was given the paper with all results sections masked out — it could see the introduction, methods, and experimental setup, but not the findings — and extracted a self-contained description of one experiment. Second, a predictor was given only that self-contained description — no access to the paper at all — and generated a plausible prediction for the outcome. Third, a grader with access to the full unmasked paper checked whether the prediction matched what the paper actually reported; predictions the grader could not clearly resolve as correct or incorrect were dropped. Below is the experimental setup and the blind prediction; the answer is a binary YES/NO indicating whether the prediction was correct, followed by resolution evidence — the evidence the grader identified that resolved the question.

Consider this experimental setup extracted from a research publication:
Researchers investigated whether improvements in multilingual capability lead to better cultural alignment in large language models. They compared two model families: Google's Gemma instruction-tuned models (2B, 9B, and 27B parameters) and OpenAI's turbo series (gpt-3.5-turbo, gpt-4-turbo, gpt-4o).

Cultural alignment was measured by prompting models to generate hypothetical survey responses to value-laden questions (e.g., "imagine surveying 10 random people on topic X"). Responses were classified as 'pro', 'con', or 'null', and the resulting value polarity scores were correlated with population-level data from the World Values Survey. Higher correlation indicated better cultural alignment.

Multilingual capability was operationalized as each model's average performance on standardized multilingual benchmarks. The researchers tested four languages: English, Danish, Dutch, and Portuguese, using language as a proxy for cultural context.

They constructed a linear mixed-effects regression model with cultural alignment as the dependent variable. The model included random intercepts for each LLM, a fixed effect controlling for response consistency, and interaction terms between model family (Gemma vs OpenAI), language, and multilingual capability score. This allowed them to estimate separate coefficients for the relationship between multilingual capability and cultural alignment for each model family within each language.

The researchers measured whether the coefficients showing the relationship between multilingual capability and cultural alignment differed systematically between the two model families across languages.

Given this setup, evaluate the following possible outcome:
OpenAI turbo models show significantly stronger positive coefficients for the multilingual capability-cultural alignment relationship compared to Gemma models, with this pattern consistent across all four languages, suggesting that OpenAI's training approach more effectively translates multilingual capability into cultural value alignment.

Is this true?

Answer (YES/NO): NO